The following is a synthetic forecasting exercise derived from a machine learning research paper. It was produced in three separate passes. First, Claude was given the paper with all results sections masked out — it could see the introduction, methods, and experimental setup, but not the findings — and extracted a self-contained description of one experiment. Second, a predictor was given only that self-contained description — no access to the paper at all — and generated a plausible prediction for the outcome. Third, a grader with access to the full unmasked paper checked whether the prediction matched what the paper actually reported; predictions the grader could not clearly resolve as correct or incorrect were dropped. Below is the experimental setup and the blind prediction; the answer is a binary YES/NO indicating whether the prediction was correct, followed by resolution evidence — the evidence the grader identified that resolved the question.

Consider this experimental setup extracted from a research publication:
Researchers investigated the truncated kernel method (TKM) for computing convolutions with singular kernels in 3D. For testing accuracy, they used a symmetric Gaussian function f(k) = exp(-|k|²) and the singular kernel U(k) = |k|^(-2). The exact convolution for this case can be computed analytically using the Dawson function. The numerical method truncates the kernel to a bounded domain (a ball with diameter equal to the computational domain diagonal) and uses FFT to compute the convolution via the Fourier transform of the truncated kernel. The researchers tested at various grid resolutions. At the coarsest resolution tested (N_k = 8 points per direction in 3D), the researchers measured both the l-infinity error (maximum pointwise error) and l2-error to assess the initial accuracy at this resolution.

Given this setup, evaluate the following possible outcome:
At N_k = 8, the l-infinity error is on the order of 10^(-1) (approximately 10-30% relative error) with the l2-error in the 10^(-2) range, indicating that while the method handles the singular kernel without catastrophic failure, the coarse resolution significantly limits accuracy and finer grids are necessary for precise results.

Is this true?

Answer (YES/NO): NO